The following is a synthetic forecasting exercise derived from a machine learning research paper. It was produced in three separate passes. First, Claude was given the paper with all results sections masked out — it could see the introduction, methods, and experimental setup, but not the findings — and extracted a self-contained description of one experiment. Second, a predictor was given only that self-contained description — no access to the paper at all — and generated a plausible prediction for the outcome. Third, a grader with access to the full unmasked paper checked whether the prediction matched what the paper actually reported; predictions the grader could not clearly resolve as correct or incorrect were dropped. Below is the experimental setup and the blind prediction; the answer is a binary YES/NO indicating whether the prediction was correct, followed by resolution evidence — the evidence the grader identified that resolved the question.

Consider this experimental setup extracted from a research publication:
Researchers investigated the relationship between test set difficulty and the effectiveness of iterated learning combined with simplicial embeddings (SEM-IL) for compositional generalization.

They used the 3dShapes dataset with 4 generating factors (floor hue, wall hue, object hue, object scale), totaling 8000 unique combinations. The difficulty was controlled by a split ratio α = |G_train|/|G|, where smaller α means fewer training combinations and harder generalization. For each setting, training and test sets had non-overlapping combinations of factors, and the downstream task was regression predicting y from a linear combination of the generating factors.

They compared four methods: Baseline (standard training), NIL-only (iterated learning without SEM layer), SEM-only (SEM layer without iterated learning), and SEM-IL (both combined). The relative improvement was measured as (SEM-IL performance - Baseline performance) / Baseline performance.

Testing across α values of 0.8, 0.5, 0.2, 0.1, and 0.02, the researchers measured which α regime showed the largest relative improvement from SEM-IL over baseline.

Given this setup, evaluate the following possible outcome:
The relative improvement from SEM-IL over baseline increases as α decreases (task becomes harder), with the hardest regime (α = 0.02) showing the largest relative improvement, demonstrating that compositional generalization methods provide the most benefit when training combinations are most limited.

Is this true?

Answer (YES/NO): NO